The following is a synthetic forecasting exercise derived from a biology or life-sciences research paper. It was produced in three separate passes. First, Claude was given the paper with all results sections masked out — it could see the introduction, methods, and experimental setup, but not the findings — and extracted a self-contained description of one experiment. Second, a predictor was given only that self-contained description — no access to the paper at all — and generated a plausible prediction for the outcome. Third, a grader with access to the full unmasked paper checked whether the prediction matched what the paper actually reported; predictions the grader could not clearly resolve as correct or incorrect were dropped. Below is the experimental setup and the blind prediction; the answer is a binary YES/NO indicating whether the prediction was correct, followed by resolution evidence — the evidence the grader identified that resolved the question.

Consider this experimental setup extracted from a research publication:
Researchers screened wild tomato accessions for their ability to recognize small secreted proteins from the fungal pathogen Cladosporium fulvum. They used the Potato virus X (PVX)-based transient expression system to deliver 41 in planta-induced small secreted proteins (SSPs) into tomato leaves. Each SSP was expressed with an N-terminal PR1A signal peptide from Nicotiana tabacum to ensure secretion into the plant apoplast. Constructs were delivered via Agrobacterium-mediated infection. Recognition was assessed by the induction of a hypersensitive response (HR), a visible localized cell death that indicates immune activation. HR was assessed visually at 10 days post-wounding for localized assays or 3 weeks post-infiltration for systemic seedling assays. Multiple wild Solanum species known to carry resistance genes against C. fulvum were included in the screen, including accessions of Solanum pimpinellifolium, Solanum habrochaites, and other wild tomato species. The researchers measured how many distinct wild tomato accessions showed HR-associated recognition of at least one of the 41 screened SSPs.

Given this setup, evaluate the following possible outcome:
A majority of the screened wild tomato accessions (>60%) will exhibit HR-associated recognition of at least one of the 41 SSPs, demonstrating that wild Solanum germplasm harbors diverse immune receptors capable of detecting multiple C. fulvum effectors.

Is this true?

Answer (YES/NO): NO